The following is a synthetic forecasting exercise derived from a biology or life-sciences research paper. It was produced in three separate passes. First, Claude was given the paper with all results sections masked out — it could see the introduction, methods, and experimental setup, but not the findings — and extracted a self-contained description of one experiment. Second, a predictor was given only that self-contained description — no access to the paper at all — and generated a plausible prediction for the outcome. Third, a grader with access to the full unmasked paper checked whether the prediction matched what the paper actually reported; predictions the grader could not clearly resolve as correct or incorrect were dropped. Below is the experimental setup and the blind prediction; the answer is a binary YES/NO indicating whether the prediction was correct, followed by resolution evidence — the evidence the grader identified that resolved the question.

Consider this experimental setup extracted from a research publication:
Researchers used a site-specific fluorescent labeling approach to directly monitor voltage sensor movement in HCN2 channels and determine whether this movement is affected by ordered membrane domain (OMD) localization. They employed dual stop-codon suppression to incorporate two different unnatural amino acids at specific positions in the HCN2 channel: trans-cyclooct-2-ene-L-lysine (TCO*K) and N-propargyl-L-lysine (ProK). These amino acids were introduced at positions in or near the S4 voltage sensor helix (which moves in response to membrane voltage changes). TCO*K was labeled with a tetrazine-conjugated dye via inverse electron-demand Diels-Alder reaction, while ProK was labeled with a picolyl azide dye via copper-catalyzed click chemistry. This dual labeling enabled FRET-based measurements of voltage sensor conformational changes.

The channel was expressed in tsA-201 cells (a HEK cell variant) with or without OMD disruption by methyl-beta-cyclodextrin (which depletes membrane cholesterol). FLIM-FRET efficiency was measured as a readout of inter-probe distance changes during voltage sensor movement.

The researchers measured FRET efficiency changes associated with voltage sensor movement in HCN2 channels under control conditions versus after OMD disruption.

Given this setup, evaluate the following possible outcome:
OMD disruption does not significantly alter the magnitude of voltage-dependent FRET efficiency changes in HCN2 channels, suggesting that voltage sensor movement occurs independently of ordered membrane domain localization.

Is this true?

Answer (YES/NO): NO